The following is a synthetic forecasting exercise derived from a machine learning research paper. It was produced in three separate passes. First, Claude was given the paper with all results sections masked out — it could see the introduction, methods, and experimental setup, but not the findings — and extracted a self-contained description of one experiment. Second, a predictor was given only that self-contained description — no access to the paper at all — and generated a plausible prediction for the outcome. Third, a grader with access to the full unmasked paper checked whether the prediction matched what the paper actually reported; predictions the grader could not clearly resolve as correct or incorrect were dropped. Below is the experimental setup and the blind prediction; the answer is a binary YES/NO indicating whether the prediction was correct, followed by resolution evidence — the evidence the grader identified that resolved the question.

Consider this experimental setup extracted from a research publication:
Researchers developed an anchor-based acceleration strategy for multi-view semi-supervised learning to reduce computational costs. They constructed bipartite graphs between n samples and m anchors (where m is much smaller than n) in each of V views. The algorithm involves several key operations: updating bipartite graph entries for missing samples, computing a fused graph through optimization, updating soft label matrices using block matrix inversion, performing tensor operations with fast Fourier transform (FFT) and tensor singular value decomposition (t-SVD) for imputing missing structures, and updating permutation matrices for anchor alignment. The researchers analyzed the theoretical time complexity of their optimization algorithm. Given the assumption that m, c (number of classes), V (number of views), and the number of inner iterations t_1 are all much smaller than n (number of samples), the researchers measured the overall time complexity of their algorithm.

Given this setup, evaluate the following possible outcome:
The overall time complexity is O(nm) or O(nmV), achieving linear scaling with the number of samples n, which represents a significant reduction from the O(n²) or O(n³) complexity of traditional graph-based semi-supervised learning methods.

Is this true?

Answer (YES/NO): NO